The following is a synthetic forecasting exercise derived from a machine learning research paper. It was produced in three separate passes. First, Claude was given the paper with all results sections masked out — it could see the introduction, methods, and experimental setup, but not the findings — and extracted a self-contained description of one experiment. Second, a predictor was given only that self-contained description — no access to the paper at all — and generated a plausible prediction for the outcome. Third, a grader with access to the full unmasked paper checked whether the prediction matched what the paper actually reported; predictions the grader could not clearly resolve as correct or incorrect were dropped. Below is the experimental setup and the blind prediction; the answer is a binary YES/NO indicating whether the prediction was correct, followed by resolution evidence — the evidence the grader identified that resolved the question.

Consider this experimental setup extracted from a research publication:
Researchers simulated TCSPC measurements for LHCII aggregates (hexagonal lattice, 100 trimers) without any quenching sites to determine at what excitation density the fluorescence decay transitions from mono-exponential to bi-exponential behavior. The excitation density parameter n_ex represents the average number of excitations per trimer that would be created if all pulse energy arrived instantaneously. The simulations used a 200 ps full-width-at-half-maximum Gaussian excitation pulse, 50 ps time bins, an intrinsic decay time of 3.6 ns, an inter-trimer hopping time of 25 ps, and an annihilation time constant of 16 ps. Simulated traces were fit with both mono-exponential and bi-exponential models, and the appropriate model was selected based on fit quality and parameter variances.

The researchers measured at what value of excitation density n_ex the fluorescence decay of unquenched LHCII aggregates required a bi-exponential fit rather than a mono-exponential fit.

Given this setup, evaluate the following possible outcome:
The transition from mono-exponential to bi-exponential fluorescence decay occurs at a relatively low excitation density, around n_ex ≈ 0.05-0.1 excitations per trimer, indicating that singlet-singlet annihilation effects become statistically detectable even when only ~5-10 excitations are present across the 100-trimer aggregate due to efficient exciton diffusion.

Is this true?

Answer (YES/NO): NO